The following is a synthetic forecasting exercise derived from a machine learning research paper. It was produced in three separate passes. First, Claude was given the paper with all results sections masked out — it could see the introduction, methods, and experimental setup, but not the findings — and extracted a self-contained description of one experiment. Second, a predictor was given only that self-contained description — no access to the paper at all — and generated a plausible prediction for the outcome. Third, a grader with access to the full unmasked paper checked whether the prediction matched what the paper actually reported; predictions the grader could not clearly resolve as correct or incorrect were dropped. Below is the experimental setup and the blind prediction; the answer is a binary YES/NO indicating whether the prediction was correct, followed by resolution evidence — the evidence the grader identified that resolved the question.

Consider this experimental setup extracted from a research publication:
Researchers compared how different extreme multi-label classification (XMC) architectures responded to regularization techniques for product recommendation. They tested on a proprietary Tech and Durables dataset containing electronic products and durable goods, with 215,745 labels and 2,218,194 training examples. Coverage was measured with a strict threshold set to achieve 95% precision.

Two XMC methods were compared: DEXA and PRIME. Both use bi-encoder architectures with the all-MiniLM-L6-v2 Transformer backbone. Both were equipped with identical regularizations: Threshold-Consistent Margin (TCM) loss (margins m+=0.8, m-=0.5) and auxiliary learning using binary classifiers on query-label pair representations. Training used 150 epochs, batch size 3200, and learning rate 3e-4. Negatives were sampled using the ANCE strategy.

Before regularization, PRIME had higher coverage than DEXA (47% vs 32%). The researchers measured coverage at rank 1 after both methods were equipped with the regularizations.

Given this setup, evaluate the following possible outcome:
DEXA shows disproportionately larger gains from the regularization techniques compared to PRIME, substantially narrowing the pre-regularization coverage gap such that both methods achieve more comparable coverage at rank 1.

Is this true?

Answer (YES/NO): YES